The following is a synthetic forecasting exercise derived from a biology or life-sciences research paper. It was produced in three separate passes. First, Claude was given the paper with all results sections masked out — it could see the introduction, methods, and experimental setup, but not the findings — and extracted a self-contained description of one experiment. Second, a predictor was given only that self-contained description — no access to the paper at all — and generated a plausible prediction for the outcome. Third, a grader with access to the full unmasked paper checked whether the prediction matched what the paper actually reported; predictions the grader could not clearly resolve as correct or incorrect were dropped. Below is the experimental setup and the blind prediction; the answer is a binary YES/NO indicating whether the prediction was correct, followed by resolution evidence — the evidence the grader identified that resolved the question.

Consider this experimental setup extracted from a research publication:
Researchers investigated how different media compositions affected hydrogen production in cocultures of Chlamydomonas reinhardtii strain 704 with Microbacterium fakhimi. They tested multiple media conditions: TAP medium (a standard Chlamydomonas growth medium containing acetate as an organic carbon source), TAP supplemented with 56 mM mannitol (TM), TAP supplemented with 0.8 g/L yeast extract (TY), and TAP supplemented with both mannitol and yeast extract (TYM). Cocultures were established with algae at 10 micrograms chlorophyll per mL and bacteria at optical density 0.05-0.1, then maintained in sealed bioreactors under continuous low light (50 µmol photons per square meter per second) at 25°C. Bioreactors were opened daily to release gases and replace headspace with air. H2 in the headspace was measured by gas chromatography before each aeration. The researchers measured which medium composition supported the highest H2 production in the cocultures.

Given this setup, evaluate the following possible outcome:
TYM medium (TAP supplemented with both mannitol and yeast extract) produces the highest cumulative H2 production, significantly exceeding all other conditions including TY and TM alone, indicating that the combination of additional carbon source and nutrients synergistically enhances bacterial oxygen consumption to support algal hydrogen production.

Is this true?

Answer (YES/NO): YES